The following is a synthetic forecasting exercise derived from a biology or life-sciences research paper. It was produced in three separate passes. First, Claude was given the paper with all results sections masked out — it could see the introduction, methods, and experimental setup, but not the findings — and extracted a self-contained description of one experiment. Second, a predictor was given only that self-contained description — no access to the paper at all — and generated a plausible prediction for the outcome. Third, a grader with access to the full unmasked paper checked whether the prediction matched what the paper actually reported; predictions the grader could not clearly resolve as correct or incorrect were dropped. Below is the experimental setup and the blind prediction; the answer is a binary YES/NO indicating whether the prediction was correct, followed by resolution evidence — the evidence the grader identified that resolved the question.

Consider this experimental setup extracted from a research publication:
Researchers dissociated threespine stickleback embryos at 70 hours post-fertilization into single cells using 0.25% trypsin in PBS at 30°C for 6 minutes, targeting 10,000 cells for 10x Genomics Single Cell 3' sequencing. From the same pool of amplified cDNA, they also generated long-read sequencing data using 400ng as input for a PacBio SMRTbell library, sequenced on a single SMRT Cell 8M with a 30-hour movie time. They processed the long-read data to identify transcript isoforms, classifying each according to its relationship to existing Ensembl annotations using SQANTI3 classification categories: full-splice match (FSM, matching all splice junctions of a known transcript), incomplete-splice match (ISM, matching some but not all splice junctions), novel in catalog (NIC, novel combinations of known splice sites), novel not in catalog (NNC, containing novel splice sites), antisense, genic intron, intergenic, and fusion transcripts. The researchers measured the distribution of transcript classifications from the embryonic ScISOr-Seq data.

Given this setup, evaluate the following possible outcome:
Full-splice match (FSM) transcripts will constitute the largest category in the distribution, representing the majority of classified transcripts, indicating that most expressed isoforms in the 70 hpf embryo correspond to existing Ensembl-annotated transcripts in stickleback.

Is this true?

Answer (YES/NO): NO